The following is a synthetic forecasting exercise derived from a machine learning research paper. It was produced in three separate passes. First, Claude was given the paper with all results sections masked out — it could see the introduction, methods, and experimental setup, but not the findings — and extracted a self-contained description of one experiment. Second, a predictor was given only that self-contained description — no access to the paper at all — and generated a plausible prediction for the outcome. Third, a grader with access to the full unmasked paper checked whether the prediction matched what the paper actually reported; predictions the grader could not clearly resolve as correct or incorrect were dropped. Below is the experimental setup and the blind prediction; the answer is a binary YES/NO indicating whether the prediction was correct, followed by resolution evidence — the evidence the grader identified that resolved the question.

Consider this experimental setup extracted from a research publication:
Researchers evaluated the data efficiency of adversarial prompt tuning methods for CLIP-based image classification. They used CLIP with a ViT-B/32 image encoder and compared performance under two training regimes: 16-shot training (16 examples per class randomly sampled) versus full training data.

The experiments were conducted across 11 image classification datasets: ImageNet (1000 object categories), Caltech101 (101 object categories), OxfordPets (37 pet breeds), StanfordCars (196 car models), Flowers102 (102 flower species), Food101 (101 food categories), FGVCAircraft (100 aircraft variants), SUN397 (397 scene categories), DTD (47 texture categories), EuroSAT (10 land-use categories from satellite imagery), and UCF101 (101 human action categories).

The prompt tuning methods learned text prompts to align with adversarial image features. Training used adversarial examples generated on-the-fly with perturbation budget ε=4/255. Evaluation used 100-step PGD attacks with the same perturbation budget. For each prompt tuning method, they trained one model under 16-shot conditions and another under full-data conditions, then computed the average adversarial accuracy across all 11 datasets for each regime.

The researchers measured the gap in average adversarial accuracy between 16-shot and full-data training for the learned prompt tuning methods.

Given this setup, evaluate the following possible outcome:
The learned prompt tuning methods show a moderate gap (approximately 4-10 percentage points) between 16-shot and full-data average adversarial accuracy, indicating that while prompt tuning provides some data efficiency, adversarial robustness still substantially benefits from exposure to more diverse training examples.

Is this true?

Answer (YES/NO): NO